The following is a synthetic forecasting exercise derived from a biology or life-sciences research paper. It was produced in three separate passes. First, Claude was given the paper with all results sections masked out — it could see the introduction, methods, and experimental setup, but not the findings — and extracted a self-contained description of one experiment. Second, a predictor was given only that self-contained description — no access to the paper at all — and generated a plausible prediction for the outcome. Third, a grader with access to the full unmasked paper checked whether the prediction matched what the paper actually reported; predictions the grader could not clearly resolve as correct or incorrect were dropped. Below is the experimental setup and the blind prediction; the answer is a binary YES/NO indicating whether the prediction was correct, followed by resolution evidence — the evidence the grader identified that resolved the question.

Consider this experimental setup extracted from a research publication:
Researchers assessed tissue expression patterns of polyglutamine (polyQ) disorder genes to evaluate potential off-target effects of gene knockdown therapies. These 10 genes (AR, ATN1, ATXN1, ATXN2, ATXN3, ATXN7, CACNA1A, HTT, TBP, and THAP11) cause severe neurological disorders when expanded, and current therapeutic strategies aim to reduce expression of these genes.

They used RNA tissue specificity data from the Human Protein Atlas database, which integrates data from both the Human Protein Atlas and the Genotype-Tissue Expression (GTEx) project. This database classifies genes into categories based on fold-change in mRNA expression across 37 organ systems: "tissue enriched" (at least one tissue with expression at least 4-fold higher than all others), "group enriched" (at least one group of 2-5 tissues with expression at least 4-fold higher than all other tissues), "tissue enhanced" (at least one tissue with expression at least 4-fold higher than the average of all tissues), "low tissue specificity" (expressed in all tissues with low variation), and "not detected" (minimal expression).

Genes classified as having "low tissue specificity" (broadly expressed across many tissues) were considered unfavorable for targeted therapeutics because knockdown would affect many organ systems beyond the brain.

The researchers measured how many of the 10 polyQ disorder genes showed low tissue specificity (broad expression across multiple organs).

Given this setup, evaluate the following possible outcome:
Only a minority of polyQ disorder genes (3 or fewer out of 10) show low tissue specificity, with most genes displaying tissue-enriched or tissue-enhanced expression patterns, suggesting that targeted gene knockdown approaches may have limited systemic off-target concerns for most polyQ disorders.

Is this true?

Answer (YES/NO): NO